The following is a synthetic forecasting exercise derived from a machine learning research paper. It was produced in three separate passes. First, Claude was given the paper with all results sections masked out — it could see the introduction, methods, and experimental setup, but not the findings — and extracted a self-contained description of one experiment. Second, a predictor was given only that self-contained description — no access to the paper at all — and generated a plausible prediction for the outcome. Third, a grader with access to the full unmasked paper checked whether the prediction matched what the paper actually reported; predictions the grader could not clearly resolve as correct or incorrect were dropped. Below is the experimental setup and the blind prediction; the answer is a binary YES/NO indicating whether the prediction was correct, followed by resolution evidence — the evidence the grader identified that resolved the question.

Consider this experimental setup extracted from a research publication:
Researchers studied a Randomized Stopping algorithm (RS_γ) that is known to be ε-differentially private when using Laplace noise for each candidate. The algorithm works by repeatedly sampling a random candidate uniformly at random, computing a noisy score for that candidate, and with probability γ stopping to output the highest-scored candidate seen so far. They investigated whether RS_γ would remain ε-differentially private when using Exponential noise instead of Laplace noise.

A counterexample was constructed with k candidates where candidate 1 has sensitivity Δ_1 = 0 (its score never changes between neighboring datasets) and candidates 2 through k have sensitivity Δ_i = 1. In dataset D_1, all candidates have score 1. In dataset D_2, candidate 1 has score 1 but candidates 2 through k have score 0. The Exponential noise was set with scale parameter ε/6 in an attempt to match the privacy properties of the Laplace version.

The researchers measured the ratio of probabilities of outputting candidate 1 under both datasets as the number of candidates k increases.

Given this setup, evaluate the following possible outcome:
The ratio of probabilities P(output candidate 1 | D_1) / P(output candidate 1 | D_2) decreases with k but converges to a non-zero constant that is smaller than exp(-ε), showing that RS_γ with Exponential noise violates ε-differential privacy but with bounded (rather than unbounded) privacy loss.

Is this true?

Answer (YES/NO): NO